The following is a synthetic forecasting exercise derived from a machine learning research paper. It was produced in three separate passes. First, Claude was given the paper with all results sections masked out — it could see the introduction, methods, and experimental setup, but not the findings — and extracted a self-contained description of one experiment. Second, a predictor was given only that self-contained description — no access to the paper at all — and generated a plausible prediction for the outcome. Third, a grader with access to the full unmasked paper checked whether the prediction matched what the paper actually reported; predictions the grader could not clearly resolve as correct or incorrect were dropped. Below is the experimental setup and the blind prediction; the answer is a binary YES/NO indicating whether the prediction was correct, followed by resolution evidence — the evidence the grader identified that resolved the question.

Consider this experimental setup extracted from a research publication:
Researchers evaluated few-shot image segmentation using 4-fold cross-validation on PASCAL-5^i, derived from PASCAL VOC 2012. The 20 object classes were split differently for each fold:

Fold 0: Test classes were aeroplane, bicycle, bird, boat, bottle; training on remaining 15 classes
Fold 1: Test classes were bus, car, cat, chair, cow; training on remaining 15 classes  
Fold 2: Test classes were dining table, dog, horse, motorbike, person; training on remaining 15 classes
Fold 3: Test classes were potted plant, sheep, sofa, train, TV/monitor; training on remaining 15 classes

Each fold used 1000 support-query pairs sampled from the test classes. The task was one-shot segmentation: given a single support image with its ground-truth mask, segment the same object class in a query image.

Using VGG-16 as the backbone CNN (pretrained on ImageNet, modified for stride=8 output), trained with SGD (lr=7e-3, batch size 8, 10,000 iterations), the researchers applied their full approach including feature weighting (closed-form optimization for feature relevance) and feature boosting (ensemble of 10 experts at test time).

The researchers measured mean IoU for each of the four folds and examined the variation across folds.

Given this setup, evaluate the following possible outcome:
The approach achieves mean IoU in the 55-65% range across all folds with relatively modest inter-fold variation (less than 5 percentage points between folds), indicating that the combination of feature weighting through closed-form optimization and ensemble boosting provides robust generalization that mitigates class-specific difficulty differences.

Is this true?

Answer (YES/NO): NO